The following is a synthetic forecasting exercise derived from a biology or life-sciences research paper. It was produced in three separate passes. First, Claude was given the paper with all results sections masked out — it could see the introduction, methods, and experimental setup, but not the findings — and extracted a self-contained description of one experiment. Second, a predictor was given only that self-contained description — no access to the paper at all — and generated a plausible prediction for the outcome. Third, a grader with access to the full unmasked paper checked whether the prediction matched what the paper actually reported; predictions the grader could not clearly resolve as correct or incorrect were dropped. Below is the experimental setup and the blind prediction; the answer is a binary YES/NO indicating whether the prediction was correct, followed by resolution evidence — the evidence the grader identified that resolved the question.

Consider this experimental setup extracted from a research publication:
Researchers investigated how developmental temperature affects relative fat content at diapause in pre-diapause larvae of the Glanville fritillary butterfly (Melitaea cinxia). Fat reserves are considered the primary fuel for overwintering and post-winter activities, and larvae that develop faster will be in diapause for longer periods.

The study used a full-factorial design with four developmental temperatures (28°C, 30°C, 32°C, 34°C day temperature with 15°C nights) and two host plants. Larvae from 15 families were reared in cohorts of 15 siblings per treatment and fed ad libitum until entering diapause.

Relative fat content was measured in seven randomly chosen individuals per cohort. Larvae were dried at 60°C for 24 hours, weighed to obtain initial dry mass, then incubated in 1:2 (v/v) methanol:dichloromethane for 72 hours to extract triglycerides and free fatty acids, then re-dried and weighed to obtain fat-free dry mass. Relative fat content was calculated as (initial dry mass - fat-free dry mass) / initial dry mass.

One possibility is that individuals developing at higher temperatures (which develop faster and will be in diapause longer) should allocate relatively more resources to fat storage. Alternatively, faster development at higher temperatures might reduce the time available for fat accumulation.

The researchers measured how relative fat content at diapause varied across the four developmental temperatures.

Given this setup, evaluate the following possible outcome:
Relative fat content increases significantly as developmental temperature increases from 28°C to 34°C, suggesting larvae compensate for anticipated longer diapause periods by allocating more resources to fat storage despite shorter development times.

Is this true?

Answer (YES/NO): NO